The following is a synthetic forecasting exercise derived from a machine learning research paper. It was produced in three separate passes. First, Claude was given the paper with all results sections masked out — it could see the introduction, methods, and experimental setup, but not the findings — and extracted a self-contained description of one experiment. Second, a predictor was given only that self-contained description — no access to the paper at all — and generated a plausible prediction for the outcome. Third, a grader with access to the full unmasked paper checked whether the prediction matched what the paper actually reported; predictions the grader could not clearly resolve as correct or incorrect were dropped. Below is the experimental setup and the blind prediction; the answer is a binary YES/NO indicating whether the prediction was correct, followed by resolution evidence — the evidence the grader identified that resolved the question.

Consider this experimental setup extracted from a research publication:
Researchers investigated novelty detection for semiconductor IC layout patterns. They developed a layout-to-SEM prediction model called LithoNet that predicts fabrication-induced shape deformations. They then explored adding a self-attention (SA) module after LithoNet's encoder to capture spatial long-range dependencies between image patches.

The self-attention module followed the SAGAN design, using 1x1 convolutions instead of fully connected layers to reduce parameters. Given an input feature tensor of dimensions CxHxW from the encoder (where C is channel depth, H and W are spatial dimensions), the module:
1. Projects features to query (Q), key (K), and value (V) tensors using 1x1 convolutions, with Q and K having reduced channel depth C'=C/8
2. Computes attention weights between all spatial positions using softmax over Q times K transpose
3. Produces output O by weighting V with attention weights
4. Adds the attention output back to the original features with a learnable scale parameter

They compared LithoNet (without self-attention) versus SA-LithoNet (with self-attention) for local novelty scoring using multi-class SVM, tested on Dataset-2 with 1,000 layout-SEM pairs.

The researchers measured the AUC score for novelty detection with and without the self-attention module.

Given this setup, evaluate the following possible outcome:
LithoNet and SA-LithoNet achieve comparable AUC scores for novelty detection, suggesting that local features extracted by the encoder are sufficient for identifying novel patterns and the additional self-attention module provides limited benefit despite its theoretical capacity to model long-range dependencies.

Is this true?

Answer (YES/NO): NO